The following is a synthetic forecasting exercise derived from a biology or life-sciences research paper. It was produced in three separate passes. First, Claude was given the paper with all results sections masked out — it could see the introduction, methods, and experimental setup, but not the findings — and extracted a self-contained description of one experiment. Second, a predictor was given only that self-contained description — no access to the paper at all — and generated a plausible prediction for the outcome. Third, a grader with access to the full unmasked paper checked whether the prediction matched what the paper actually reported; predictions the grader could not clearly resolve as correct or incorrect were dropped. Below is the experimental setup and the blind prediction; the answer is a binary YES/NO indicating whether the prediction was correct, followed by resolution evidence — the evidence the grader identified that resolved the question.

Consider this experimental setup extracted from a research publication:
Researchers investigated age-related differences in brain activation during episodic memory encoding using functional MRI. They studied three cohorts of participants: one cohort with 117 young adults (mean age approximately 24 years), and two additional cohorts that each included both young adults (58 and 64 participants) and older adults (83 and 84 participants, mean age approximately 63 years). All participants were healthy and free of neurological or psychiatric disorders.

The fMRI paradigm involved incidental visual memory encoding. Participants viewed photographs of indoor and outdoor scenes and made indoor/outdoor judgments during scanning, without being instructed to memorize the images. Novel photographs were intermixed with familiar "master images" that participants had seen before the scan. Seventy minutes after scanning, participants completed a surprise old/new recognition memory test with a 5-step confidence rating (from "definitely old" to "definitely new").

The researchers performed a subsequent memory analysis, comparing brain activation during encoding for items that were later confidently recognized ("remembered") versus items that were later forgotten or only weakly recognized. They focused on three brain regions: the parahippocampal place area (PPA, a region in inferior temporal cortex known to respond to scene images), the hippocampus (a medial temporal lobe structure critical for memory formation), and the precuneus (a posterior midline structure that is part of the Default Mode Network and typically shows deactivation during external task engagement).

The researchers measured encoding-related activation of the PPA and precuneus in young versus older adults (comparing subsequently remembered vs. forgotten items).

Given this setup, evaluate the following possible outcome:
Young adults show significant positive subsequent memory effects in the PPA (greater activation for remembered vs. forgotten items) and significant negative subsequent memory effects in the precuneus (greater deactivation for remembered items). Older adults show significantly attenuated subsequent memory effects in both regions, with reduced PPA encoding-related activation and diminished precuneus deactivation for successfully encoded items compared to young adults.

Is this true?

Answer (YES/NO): YES